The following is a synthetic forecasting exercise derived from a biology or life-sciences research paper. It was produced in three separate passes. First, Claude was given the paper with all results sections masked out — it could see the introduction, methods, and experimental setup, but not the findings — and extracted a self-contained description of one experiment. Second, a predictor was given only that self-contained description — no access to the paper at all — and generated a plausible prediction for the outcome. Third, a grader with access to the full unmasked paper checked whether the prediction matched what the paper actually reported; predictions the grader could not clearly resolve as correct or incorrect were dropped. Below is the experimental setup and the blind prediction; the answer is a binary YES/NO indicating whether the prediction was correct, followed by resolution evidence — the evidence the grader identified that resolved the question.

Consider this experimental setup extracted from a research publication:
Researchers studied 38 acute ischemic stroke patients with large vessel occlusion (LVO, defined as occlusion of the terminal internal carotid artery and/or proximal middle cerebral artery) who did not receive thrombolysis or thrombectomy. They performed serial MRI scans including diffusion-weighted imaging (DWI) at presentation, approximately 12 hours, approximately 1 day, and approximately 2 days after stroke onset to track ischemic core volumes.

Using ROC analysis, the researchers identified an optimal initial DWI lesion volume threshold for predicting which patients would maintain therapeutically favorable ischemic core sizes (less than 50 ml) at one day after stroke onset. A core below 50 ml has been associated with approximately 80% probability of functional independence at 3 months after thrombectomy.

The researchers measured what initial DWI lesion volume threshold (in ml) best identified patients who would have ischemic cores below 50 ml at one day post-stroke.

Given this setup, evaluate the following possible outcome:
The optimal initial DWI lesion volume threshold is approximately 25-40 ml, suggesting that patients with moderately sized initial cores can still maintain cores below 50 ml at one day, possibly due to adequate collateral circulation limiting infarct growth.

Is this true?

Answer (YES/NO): YES